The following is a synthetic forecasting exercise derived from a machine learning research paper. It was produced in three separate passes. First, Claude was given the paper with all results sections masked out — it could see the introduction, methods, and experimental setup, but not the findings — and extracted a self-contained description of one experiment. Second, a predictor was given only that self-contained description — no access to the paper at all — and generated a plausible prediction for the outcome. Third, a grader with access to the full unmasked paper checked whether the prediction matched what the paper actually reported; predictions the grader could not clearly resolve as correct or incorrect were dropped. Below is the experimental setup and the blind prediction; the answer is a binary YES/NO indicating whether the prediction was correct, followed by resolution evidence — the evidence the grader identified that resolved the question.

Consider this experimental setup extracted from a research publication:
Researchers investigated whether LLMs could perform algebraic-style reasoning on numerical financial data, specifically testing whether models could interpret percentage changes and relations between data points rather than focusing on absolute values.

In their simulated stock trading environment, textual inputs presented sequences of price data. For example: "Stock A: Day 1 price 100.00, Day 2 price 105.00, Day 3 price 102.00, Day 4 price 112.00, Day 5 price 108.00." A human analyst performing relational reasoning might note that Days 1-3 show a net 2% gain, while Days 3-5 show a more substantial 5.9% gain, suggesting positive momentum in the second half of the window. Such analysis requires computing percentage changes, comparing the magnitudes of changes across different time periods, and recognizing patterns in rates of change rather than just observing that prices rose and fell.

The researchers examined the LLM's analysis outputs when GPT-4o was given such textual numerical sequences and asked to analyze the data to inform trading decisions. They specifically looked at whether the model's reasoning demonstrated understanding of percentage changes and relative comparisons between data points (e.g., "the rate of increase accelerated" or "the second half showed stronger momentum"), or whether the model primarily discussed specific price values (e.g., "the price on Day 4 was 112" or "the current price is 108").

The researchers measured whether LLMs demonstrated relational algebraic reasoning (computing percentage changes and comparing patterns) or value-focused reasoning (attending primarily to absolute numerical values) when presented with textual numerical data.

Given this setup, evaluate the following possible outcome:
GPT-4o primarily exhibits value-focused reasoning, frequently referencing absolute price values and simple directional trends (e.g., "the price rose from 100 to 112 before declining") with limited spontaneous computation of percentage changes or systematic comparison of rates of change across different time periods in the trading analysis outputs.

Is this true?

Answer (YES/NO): YES